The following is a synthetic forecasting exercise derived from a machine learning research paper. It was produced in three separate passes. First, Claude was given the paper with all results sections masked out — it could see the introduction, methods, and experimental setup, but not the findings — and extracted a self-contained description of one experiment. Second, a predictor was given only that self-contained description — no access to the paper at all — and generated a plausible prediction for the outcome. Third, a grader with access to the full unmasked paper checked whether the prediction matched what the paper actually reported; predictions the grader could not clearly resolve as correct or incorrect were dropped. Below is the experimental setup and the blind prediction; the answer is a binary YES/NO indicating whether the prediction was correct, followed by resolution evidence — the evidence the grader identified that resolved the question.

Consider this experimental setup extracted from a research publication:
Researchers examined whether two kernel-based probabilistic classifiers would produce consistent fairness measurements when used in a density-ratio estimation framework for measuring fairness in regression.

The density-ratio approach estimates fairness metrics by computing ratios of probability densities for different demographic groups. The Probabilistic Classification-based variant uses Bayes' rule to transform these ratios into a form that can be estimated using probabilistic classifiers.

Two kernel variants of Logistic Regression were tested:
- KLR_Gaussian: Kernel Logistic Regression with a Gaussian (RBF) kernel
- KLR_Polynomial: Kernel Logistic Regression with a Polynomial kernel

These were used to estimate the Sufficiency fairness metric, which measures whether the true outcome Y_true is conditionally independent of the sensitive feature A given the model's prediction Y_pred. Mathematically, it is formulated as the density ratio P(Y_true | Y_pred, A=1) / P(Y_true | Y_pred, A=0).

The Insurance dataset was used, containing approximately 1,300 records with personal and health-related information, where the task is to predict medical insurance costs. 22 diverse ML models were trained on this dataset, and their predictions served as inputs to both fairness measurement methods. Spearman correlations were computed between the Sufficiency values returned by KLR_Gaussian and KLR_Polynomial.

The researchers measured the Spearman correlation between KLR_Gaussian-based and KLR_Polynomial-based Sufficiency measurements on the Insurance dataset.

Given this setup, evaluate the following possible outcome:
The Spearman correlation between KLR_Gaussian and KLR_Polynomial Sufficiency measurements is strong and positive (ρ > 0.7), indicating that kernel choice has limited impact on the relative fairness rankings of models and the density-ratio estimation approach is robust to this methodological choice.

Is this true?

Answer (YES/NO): NO